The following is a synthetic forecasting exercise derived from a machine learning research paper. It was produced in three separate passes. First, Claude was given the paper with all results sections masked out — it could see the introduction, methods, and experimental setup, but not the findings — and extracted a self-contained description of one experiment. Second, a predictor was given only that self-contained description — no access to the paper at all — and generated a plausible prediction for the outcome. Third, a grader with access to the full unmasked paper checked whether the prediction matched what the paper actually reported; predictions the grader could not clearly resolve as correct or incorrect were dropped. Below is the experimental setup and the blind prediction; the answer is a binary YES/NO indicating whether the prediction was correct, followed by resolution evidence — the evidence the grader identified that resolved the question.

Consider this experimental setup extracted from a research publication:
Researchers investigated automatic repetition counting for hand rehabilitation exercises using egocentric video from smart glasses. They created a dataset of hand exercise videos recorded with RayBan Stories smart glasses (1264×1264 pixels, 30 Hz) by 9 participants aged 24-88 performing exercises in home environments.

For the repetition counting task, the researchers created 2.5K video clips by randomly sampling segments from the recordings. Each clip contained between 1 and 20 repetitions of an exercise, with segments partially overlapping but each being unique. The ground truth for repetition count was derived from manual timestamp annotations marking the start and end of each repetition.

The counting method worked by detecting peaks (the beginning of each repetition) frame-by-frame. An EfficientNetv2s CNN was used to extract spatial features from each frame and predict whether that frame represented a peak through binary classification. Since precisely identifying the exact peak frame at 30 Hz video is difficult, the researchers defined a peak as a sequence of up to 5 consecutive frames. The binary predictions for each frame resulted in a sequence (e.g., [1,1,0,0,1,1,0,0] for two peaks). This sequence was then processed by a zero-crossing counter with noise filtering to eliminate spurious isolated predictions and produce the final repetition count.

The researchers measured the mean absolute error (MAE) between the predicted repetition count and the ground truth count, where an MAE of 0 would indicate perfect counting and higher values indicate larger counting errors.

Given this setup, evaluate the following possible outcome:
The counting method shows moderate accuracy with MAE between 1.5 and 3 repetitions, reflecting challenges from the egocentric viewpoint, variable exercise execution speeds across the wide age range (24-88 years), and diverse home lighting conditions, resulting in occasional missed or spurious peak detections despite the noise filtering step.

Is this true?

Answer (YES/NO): NO